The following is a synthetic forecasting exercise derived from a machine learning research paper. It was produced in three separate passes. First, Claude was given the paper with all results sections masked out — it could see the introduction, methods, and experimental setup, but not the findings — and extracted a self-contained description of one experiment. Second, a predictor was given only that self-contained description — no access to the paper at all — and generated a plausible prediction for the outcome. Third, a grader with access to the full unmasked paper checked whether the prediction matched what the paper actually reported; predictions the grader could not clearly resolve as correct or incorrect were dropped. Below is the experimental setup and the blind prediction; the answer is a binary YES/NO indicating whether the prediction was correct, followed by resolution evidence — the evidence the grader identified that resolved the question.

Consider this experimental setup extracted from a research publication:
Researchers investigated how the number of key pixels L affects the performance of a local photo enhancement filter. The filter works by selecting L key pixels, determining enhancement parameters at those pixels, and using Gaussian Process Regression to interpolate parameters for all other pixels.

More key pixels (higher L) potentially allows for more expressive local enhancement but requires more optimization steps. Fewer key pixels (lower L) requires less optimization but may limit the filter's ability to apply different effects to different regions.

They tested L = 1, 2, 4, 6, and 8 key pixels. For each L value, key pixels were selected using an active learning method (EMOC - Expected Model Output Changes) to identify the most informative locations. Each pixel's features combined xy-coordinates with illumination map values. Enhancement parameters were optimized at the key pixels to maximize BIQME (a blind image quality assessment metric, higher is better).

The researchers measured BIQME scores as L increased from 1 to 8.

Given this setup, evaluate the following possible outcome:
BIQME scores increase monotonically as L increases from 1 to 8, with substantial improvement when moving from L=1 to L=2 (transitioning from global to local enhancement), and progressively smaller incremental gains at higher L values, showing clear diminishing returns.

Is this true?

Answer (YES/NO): NO